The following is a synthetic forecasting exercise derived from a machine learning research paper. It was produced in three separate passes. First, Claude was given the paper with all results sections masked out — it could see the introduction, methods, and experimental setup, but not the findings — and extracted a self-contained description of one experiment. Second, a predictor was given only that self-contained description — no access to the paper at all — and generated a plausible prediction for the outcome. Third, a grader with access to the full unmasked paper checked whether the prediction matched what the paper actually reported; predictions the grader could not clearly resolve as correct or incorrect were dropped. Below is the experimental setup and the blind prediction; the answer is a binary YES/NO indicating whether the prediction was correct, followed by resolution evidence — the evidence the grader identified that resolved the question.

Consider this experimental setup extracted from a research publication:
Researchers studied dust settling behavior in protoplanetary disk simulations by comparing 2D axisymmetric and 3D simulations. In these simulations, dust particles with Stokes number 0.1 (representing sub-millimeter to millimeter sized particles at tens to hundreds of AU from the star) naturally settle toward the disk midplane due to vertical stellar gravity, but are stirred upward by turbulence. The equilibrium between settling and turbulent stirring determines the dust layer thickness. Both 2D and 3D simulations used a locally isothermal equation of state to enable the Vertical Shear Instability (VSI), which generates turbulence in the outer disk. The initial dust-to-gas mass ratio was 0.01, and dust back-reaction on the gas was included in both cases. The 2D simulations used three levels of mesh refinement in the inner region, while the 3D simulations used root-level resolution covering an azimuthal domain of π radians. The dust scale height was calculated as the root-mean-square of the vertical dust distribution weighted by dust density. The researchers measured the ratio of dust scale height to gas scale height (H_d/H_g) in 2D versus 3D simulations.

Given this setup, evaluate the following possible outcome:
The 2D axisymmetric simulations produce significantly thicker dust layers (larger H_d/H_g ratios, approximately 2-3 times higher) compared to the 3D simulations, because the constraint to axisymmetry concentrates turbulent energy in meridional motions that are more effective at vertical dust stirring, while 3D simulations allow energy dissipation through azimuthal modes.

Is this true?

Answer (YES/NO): NO